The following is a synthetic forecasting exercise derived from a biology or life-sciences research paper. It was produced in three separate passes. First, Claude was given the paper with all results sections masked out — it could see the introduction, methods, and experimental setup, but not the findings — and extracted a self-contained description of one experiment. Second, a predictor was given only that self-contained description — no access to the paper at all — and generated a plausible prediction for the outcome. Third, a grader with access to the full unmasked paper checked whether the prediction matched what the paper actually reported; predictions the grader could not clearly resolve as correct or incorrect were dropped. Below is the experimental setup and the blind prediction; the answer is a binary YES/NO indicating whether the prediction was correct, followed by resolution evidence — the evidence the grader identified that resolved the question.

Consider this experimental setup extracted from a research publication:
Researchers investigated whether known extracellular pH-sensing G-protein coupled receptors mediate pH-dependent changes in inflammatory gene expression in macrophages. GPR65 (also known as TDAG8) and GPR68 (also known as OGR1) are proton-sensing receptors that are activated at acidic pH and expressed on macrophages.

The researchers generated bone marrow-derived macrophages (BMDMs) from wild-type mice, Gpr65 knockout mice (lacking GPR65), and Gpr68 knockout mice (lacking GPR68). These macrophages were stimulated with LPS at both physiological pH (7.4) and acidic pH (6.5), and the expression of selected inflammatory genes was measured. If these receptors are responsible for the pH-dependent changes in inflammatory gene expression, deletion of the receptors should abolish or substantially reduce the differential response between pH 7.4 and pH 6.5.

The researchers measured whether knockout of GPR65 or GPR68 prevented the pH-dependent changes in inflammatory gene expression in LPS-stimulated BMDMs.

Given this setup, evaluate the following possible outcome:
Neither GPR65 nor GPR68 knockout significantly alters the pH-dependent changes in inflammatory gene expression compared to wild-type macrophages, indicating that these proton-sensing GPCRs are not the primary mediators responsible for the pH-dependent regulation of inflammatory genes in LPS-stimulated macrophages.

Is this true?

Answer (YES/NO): YES